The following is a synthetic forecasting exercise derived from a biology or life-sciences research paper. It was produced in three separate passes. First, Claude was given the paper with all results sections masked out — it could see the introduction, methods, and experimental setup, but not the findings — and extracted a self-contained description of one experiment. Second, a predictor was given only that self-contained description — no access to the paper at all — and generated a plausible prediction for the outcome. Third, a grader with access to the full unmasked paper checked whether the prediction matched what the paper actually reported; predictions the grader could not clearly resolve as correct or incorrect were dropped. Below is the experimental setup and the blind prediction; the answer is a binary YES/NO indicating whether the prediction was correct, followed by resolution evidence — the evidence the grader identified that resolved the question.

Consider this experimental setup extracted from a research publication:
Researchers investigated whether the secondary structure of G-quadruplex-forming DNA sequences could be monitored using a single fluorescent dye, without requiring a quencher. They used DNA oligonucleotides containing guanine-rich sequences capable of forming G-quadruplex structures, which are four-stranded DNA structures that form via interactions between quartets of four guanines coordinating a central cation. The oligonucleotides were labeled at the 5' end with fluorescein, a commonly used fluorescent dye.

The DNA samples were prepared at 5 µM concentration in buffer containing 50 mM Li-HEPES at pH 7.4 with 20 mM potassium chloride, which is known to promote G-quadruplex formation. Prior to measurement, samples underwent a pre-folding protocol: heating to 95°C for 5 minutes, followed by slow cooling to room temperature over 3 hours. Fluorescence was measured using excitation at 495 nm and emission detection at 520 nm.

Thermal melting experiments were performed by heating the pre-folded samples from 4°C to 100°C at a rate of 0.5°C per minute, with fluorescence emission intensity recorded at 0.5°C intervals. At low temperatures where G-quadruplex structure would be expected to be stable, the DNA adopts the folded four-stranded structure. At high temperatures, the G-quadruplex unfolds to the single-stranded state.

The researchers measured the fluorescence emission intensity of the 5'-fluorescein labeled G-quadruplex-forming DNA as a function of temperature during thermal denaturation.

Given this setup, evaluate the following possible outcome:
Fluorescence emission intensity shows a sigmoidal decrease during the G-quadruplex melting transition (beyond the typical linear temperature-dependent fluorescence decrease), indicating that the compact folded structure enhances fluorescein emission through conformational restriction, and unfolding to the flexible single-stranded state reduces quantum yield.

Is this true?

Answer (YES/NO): NO